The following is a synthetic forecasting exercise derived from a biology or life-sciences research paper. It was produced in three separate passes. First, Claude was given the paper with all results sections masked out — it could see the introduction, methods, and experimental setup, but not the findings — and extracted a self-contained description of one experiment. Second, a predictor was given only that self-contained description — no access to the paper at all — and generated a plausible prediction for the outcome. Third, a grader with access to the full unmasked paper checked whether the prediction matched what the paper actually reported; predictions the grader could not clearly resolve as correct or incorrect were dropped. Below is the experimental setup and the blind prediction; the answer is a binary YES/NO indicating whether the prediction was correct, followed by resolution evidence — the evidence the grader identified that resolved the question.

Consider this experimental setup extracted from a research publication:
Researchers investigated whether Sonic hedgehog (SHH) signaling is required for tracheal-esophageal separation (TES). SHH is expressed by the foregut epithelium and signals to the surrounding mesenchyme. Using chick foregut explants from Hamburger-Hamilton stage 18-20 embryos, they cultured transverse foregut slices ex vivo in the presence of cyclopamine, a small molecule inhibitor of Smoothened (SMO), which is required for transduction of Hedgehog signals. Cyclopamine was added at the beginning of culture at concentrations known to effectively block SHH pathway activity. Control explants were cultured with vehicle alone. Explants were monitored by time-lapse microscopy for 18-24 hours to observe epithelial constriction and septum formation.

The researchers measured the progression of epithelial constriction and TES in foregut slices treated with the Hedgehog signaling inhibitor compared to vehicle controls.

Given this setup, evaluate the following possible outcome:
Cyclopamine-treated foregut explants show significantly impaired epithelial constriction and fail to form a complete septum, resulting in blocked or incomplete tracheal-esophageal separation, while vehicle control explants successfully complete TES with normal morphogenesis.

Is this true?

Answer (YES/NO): YES